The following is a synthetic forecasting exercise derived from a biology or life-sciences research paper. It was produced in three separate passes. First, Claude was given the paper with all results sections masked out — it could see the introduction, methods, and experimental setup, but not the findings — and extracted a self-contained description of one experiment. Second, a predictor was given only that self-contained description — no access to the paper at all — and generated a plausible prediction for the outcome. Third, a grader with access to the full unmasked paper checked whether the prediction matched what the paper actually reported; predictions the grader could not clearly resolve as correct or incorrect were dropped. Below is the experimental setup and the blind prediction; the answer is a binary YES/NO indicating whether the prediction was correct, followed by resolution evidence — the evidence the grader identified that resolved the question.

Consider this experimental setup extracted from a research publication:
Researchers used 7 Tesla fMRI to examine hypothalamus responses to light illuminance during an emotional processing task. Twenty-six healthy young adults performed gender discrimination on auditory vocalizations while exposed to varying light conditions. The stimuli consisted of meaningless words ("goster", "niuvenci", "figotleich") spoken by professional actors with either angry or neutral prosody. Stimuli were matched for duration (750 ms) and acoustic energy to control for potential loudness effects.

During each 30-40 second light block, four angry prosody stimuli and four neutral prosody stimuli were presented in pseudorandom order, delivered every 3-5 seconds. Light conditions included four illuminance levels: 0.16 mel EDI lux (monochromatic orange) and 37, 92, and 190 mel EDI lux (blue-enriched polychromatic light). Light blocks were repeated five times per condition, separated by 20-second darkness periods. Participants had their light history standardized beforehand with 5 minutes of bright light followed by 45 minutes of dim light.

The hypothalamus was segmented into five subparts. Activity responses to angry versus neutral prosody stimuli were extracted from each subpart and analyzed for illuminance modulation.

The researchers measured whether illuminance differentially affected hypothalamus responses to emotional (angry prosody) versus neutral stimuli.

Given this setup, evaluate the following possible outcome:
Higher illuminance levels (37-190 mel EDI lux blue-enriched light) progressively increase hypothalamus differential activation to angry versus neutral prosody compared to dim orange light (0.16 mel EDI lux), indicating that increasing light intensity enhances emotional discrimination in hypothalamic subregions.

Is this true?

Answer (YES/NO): NO